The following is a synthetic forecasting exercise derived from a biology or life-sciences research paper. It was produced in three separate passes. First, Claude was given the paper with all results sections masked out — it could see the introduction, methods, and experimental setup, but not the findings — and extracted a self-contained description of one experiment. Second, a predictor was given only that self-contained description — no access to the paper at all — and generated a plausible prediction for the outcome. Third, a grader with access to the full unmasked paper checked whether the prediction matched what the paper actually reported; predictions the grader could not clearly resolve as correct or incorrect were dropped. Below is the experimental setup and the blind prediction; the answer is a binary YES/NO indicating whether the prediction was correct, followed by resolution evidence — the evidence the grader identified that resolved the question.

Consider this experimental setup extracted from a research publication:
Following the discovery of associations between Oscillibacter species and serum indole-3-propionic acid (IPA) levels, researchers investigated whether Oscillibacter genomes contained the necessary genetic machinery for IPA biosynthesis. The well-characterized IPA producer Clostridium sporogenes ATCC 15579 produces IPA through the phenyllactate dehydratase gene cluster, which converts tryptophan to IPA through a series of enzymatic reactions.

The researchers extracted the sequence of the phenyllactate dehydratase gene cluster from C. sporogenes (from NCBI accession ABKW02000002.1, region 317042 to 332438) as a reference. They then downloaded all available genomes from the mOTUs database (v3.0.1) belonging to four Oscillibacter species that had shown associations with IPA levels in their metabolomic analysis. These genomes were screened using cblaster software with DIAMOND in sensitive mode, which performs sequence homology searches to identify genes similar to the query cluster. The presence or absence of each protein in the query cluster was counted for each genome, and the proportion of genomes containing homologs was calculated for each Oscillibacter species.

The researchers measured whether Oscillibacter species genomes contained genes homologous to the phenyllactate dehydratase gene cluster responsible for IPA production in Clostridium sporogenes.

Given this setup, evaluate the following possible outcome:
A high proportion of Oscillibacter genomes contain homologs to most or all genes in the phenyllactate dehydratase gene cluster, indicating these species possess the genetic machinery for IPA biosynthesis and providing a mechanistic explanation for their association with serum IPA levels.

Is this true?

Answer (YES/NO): NO